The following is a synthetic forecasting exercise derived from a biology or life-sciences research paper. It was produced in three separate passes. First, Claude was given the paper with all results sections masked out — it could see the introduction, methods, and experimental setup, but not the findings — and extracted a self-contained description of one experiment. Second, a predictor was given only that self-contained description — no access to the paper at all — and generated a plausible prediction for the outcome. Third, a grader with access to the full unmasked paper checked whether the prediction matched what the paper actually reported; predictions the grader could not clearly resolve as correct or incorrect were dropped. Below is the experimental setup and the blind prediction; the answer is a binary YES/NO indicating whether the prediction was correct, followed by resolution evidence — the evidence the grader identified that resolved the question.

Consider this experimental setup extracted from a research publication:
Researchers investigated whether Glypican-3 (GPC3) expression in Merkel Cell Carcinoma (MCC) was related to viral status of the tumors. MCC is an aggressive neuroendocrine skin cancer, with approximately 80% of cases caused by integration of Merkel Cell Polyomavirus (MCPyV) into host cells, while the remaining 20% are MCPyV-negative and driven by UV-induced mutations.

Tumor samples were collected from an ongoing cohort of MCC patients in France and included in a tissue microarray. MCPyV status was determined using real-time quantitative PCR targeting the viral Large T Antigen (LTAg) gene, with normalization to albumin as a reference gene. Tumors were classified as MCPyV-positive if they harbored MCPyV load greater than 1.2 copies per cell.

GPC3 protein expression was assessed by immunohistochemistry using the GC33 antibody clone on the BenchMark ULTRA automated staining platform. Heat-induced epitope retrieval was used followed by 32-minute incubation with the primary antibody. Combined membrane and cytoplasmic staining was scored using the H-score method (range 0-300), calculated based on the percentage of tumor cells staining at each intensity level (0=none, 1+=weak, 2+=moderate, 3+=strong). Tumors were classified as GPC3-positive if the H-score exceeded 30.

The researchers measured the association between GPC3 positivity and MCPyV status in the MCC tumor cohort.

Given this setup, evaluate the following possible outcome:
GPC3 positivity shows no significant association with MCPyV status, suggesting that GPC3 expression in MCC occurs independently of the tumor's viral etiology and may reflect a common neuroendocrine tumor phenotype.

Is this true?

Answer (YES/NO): NO